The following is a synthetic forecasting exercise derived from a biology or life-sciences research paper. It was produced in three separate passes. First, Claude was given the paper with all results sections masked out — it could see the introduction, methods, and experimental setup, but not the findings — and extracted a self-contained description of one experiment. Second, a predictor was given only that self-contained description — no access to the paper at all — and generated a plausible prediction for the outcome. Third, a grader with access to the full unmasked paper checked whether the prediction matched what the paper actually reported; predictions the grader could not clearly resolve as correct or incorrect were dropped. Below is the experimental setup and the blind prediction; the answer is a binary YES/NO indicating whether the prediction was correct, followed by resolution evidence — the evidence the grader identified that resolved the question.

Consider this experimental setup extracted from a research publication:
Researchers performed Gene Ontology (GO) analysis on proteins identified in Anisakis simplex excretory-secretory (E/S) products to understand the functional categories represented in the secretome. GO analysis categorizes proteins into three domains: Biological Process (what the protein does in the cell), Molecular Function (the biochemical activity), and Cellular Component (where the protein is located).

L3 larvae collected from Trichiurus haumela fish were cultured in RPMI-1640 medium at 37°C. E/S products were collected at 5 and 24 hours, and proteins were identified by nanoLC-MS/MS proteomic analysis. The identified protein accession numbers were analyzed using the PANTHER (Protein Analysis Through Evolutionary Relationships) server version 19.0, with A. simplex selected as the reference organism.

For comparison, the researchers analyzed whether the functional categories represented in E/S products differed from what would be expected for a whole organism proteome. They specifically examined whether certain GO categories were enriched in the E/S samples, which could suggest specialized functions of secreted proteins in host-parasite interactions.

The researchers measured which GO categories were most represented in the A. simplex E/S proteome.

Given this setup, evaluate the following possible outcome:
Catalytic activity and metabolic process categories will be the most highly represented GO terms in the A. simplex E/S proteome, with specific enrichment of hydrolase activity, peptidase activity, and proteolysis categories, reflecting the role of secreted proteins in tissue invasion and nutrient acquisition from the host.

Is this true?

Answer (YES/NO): NO